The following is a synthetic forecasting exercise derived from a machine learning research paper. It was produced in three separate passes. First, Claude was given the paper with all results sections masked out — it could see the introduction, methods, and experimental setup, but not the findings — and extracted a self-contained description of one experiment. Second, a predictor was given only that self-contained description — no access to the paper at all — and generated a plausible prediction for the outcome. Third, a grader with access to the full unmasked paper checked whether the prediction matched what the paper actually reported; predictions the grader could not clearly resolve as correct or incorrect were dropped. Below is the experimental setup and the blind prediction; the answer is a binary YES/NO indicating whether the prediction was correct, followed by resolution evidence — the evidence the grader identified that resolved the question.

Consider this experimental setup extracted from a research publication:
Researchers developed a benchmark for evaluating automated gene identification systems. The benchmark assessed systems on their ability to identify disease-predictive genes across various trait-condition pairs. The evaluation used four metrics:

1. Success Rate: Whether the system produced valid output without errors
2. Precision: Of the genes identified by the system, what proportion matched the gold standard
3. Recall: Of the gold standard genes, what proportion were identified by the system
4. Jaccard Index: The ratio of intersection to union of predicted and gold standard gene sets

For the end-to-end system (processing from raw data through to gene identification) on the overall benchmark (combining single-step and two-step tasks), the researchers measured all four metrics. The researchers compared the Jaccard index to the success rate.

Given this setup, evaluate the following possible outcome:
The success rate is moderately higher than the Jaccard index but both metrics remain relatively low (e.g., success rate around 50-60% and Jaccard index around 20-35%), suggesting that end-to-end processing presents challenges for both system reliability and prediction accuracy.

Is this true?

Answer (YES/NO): NO